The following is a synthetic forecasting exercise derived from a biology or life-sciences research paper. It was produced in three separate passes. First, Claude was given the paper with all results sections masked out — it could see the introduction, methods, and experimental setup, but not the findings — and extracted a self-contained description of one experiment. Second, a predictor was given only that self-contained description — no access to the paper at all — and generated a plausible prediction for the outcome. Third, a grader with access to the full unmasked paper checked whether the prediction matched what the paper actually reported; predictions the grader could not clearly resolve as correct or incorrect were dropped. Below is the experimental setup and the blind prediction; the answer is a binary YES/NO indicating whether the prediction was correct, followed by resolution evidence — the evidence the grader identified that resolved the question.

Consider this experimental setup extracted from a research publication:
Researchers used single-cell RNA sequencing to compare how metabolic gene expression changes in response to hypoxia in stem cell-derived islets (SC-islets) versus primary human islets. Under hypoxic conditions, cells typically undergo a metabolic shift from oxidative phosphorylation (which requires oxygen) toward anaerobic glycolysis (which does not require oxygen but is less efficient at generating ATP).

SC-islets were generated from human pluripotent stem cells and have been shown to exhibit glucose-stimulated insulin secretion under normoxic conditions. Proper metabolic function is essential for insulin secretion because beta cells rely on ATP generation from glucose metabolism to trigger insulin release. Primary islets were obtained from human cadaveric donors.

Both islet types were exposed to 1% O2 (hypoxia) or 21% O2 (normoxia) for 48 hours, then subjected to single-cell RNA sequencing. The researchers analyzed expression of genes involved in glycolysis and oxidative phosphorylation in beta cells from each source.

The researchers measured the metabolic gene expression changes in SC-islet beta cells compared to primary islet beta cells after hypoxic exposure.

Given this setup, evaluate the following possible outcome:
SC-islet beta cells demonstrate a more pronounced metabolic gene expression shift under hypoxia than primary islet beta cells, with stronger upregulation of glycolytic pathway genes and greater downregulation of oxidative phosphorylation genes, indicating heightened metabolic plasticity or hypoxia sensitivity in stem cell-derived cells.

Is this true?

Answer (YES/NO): YES